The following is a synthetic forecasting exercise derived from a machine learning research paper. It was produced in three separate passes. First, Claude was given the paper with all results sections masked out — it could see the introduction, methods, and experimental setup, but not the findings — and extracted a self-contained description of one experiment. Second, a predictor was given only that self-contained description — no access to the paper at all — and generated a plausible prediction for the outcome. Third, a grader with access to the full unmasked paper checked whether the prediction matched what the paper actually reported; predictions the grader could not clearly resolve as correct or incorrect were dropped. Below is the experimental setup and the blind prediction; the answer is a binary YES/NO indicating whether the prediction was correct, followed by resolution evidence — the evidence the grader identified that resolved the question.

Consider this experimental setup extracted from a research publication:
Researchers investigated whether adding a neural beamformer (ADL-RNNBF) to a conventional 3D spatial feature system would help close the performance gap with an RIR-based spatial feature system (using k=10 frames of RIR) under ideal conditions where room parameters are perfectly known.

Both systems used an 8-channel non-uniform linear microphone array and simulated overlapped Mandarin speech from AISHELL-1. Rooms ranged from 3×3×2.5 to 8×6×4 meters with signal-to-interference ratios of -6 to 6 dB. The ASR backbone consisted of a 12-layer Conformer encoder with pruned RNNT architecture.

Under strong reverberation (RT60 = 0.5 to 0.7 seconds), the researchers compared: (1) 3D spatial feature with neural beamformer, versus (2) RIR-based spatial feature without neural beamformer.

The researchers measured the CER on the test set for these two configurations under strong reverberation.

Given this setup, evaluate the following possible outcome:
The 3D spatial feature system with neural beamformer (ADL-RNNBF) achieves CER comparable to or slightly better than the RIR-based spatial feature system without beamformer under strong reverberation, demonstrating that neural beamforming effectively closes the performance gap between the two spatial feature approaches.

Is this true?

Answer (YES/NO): NO